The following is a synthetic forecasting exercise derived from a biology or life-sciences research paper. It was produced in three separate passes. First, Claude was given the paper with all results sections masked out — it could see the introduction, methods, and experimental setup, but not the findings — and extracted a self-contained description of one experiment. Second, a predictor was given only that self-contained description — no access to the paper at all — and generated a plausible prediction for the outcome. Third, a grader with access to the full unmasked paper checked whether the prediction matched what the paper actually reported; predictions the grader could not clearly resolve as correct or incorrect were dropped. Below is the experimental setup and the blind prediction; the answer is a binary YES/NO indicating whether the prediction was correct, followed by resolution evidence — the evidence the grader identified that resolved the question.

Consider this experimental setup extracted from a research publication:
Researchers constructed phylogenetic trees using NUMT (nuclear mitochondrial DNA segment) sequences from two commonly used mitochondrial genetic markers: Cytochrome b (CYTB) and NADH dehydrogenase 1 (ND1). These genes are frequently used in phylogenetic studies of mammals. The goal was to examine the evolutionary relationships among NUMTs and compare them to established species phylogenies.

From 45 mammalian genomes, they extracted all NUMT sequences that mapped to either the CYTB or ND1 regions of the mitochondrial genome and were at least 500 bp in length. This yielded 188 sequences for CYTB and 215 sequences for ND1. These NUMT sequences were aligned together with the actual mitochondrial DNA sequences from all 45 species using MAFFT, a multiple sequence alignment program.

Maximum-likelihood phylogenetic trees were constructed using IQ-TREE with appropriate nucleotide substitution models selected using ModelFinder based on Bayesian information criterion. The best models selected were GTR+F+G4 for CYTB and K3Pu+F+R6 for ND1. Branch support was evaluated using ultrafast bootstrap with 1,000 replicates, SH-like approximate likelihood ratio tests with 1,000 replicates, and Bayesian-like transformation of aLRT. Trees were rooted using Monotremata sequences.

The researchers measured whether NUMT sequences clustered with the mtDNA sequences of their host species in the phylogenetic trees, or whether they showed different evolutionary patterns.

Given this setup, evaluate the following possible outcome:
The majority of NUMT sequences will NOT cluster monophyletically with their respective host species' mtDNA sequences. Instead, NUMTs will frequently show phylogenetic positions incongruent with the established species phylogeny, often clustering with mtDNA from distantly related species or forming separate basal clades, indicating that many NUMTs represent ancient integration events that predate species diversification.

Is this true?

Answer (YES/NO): NO